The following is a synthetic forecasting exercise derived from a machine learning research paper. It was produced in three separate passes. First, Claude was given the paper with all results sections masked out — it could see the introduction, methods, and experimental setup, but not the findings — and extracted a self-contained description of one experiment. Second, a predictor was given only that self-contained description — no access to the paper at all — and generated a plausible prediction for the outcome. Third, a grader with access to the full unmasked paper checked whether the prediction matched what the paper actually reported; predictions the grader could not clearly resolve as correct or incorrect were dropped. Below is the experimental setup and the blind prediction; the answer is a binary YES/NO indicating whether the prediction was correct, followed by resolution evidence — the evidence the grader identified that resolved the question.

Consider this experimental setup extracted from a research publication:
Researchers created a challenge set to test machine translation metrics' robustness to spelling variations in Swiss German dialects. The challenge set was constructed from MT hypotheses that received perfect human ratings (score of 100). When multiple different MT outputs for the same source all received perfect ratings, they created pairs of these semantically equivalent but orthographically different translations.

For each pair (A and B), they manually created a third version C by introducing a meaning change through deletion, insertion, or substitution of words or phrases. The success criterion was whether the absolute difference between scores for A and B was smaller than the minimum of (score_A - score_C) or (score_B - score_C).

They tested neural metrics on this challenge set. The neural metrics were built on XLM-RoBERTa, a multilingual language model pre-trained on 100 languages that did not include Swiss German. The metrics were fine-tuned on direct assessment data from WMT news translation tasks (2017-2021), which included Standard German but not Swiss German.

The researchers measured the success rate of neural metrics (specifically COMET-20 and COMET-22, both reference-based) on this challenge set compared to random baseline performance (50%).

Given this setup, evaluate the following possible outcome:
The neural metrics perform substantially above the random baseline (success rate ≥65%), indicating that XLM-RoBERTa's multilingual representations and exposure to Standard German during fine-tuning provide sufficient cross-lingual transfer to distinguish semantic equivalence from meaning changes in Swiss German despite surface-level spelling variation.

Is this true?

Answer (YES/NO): NO